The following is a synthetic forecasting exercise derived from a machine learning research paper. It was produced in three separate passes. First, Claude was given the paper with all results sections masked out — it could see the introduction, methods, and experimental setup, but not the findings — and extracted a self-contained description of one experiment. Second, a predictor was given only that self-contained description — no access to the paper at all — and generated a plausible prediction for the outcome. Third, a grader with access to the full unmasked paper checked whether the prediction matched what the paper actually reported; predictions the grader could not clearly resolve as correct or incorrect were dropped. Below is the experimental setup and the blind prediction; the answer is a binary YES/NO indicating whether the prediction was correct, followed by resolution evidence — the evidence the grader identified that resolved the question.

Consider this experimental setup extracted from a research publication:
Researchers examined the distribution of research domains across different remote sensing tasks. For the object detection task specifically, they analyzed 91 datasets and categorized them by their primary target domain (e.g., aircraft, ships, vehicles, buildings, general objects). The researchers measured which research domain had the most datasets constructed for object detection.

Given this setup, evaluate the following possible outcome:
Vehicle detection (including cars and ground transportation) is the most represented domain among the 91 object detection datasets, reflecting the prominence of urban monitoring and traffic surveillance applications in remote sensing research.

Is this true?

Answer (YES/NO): YES